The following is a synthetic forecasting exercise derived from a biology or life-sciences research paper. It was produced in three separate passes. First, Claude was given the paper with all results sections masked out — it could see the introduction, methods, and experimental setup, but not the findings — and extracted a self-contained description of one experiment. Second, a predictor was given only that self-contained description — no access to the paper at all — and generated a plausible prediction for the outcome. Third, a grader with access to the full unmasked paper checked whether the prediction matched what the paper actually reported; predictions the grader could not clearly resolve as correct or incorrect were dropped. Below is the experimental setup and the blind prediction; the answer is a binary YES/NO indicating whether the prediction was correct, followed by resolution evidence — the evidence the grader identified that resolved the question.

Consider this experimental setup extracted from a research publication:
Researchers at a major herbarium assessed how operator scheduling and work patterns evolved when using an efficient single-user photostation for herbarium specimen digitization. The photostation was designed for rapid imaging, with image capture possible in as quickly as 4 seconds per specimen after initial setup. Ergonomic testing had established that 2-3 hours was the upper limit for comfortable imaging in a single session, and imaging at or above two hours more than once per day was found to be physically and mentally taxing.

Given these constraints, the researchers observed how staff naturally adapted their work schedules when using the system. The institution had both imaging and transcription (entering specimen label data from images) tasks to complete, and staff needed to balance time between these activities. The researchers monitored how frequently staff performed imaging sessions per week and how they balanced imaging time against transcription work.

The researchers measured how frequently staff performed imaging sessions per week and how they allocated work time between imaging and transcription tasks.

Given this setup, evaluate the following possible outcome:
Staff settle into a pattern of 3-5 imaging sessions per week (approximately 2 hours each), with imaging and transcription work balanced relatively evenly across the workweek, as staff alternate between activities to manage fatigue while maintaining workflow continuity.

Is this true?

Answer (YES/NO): NO